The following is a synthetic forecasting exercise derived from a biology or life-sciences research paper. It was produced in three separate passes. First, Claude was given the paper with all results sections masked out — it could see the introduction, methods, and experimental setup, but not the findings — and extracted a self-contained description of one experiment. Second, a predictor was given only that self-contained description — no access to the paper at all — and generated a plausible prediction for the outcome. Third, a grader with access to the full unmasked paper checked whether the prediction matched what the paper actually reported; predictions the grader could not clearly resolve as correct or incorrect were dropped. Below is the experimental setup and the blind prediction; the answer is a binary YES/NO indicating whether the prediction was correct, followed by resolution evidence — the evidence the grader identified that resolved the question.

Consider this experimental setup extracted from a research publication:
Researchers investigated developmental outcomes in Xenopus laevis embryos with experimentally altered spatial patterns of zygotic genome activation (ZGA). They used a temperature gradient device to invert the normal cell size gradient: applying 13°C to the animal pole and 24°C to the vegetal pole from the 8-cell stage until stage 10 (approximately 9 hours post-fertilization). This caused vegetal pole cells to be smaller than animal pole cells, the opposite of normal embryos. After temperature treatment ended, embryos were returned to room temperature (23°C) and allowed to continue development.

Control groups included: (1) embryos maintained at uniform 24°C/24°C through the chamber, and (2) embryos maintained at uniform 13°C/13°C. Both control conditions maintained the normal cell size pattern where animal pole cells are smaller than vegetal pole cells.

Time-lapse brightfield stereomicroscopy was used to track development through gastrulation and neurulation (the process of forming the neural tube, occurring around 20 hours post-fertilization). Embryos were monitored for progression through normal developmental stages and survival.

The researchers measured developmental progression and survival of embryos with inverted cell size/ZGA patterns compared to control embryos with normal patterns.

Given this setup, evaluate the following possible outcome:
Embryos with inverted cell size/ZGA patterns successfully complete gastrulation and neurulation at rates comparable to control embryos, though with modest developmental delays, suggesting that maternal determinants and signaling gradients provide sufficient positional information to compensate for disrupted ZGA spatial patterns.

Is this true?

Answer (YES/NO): NO